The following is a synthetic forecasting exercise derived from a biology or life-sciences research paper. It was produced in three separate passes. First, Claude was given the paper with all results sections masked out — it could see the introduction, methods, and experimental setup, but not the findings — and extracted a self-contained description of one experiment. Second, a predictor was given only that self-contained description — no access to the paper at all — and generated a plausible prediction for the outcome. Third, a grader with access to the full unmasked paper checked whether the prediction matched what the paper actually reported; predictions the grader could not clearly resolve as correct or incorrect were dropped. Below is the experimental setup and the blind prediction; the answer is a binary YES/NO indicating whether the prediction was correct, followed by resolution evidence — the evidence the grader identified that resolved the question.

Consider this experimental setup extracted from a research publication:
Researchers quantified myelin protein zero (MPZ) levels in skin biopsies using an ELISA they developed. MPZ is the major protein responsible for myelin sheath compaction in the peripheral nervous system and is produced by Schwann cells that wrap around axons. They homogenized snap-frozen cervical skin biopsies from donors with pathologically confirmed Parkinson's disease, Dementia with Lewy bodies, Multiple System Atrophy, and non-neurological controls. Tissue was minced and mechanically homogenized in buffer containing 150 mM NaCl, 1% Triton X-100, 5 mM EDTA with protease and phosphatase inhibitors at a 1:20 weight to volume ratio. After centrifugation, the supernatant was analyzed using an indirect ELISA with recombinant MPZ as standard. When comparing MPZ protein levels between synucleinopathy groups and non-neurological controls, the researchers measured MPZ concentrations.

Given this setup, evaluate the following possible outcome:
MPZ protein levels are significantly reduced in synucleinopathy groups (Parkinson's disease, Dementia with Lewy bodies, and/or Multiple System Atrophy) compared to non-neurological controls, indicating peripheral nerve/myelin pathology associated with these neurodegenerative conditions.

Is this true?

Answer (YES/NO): NO